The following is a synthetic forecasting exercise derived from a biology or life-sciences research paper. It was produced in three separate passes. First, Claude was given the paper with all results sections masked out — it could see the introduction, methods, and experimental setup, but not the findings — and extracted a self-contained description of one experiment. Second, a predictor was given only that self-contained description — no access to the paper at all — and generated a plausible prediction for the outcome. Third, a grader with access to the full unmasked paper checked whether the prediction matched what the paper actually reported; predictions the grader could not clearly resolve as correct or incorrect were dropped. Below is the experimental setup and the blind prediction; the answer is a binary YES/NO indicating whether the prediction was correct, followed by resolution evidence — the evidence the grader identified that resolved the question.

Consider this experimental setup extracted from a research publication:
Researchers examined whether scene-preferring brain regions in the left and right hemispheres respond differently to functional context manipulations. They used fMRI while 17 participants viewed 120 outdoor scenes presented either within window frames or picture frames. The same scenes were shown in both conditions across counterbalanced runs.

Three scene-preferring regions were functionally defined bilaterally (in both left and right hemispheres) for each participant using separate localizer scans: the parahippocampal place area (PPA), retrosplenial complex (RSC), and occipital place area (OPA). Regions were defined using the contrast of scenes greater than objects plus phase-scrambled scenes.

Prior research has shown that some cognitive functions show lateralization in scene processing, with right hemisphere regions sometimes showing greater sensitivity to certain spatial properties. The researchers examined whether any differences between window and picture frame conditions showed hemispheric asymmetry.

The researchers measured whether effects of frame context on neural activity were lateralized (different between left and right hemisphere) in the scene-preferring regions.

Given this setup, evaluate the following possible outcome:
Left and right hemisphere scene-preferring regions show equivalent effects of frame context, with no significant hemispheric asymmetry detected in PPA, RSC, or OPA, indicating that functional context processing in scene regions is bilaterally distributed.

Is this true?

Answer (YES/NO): YES